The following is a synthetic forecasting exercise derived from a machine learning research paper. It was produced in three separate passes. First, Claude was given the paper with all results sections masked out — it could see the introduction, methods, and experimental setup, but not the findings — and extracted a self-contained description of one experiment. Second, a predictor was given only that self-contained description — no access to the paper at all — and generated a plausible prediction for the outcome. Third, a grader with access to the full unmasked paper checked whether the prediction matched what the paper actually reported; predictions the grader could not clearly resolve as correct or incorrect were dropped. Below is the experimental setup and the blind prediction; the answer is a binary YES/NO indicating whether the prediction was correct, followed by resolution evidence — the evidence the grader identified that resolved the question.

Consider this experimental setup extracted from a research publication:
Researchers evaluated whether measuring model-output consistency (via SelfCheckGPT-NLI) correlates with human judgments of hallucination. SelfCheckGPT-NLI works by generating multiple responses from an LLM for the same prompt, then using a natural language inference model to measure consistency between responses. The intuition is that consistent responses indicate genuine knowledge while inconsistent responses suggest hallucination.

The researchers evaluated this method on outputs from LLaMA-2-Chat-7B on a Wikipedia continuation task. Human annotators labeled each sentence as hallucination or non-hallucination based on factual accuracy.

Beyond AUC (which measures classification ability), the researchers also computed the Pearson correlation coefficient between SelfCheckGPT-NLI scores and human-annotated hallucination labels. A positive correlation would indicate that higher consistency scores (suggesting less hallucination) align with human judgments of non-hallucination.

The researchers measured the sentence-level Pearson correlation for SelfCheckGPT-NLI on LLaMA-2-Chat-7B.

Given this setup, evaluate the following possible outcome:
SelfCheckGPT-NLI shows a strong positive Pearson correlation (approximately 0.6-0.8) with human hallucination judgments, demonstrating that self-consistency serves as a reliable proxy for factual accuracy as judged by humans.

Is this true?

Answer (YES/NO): NO